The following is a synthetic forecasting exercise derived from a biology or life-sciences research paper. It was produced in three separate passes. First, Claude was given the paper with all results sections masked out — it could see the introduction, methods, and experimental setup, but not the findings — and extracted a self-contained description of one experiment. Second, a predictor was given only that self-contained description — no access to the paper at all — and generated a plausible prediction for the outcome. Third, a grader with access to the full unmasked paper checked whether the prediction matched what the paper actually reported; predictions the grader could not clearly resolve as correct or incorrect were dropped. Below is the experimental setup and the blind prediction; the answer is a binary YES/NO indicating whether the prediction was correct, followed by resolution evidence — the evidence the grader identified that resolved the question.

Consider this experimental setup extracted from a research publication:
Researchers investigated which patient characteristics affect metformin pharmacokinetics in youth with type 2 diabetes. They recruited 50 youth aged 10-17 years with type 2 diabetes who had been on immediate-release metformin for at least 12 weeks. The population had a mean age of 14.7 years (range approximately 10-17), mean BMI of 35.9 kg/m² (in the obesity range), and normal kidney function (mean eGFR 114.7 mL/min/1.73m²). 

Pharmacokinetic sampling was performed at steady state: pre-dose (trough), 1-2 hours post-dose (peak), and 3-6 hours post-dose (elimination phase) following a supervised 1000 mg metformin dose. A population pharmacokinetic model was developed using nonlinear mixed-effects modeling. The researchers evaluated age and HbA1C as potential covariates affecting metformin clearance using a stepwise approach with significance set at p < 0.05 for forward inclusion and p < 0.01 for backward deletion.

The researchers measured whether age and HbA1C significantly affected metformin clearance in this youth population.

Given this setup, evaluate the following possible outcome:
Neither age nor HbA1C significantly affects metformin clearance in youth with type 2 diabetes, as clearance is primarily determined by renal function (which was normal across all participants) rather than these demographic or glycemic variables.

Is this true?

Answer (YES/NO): YES